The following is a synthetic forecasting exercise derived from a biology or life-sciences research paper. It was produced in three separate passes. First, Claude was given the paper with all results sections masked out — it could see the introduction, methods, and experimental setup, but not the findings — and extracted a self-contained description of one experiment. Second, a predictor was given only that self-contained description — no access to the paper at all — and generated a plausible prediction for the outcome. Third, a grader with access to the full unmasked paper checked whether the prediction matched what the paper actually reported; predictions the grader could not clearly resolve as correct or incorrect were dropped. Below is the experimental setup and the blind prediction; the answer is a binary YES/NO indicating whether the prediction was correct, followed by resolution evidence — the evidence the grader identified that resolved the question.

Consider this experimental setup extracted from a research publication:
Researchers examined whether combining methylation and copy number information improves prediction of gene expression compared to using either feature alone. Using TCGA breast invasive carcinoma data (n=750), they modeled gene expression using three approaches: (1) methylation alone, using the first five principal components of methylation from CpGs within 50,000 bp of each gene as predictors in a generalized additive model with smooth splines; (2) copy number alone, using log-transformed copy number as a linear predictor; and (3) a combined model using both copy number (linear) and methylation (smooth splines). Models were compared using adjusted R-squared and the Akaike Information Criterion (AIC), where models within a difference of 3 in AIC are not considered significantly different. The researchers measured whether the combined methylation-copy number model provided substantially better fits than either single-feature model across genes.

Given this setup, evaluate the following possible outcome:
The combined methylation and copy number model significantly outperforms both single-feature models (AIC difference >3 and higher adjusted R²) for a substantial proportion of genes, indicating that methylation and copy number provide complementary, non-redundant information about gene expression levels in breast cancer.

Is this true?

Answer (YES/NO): NO